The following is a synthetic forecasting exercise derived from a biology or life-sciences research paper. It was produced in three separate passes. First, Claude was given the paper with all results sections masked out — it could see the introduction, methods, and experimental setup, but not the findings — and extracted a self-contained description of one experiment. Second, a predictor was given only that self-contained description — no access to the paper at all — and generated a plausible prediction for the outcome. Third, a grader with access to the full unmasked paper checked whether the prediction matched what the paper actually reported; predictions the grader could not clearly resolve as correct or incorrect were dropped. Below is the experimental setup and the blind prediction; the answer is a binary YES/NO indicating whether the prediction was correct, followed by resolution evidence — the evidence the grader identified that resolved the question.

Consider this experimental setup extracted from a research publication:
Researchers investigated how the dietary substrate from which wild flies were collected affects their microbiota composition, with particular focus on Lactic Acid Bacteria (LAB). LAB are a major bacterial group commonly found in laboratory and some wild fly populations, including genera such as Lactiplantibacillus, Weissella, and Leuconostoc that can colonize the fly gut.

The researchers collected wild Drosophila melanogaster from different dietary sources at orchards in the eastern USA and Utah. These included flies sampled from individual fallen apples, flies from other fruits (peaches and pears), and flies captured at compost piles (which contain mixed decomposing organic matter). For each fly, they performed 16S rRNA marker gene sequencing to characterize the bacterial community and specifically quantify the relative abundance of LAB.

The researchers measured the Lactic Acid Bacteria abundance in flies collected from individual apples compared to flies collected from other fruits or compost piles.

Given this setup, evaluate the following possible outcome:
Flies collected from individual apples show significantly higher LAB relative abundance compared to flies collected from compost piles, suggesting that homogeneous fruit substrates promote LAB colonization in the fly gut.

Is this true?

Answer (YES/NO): NO